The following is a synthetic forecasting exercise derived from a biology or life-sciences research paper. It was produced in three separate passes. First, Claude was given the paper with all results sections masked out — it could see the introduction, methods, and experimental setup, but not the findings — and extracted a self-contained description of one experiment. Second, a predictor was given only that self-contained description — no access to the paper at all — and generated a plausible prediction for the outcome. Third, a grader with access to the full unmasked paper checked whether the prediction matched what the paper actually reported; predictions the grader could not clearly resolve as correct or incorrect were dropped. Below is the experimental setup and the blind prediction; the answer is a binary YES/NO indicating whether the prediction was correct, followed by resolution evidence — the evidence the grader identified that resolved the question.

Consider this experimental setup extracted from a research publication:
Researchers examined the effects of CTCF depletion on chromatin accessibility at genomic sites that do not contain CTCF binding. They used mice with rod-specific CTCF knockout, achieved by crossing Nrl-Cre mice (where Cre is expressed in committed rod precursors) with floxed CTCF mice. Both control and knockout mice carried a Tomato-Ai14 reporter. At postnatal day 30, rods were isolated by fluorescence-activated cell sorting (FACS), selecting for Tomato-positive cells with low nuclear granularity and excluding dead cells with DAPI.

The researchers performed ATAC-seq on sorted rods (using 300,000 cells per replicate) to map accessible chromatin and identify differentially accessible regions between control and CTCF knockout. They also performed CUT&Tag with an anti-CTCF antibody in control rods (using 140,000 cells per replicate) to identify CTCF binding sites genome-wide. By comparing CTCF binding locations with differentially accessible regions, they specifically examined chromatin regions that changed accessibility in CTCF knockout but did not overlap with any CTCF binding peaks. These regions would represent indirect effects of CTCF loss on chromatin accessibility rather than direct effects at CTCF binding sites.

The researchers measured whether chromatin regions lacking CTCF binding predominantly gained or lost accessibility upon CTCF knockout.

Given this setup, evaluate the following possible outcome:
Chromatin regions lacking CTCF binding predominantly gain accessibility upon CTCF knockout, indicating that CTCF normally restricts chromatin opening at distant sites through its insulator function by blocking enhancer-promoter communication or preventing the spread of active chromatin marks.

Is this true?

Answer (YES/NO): YES